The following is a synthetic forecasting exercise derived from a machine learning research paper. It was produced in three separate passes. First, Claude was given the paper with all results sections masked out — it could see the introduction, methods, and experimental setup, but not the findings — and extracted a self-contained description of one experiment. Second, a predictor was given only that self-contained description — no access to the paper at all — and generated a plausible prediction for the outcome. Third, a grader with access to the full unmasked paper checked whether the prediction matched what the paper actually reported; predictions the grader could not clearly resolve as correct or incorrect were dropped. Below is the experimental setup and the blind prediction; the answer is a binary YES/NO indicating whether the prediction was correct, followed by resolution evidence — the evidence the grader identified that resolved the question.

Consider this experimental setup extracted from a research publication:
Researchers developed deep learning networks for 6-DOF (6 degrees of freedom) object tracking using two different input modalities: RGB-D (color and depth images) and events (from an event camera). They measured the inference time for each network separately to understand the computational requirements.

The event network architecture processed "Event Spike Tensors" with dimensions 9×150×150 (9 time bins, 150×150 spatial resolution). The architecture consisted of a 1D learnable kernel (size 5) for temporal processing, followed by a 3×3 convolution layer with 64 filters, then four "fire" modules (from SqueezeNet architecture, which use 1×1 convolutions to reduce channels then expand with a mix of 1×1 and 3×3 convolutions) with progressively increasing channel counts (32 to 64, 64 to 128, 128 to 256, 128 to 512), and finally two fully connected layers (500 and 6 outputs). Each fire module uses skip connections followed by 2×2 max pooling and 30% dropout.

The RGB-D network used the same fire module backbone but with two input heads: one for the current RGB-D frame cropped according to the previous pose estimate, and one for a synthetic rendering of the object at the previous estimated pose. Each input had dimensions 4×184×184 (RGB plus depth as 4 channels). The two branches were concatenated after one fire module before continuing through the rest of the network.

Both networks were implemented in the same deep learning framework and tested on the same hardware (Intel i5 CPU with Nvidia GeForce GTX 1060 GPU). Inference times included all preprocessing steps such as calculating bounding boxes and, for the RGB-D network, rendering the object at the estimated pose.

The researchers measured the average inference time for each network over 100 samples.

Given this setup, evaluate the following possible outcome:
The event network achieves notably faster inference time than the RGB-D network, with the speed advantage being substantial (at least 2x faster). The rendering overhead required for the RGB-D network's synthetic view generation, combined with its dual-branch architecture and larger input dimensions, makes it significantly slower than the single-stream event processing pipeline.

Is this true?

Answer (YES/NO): YES